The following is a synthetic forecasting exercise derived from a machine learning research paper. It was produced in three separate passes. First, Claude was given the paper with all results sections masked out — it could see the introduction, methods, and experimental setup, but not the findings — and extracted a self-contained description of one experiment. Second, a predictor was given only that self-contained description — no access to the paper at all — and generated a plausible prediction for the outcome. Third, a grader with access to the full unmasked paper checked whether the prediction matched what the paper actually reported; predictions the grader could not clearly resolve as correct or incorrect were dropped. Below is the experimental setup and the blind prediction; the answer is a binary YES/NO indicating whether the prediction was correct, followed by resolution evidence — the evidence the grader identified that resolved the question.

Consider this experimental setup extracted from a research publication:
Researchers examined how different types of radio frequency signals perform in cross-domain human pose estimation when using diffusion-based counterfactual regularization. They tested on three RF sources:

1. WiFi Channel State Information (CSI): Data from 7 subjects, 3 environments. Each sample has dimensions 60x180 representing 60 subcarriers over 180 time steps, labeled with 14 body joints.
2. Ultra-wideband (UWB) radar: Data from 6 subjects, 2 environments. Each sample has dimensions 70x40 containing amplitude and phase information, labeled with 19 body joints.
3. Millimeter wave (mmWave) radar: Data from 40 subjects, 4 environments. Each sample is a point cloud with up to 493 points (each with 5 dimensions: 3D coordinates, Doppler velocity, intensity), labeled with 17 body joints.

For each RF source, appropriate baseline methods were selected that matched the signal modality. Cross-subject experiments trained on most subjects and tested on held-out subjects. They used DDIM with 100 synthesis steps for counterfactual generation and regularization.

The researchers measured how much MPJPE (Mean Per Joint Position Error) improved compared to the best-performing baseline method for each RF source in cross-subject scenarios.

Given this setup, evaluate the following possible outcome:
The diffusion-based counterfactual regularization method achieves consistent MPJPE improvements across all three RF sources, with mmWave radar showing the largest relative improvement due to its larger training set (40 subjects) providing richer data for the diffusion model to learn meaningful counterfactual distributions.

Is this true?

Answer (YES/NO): NO